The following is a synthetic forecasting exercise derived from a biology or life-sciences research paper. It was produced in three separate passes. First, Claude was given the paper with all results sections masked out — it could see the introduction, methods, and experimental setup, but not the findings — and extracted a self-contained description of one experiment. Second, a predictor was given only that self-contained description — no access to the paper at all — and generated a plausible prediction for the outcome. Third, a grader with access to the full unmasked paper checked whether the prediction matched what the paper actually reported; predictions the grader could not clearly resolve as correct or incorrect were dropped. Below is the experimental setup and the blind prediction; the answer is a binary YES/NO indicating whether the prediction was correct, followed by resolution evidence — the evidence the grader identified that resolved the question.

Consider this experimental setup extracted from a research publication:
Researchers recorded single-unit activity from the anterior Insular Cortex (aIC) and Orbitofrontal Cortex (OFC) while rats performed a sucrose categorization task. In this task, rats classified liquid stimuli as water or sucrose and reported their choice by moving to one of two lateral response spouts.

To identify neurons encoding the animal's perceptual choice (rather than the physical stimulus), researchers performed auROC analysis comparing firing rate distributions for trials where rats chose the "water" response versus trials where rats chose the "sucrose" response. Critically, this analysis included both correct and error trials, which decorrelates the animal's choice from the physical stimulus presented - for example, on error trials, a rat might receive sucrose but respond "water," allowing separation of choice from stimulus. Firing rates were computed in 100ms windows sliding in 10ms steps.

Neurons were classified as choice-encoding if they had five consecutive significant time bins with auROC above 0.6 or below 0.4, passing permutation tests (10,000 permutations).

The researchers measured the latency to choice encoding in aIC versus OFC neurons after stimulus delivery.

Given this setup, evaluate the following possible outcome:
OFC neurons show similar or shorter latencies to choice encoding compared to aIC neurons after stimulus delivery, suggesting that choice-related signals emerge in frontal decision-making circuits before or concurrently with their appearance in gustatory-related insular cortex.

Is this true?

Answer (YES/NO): YES